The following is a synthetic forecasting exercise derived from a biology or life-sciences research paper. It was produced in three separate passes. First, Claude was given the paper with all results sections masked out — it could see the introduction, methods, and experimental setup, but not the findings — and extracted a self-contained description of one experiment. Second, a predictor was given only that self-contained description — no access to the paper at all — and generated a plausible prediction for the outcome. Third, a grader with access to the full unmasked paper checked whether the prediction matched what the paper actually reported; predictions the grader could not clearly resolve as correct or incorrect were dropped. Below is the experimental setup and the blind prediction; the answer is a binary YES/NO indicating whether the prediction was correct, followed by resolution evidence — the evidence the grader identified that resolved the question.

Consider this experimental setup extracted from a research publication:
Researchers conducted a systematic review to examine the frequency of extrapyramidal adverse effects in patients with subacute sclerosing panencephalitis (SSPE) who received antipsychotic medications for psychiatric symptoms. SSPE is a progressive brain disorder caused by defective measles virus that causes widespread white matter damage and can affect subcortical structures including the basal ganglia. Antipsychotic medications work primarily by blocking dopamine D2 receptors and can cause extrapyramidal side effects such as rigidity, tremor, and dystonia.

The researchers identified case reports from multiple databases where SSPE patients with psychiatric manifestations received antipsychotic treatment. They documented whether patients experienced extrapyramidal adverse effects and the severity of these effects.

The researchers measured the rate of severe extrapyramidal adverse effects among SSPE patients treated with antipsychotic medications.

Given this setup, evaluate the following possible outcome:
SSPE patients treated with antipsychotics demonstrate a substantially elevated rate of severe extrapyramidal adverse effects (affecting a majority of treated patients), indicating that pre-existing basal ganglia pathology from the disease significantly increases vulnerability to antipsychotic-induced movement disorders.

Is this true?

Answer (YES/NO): NO